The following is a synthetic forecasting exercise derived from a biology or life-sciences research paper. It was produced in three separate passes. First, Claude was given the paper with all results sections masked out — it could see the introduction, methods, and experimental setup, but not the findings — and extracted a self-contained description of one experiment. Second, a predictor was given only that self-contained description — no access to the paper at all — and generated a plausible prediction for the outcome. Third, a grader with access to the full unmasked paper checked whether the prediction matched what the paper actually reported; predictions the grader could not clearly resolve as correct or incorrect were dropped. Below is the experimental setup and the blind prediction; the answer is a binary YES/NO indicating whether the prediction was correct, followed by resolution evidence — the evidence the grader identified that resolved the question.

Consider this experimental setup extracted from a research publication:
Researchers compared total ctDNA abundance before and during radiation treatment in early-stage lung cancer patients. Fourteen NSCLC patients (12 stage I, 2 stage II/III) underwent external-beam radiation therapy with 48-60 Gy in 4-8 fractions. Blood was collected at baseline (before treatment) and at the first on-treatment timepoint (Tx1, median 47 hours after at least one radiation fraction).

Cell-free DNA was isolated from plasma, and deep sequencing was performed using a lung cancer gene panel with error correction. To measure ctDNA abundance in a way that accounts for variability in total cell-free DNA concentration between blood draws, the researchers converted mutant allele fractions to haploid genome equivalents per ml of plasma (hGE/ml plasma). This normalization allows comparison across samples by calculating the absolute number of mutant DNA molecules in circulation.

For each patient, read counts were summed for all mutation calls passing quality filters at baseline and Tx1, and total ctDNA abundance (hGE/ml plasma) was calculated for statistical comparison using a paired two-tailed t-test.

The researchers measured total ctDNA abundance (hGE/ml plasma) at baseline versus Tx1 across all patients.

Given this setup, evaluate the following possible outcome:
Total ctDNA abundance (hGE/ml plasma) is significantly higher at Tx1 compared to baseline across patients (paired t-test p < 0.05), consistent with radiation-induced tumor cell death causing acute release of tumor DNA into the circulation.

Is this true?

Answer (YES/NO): NO